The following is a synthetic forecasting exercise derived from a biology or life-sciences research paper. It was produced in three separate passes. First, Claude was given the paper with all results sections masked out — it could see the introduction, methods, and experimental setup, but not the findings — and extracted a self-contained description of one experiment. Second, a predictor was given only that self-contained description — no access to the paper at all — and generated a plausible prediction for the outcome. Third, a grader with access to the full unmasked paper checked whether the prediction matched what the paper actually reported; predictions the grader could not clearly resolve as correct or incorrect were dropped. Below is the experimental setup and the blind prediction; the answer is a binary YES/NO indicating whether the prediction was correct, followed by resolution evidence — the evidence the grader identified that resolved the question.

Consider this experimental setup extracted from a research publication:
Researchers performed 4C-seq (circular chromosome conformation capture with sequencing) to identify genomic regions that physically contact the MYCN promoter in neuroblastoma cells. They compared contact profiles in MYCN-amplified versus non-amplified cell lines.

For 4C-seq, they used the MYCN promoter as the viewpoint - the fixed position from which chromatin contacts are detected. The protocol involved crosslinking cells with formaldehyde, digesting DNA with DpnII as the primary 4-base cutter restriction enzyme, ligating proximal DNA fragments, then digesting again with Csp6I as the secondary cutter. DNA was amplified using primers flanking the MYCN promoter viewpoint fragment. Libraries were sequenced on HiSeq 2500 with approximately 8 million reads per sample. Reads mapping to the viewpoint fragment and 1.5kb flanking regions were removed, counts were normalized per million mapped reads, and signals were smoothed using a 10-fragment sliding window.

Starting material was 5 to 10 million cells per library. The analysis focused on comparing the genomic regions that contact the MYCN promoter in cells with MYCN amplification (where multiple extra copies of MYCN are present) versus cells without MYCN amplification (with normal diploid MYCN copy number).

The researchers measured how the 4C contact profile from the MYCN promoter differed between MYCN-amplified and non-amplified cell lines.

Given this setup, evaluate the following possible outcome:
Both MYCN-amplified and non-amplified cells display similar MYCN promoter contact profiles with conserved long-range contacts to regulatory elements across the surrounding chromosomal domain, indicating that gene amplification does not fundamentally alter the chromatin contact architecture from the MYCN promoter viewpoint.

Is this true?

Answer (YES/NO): NO